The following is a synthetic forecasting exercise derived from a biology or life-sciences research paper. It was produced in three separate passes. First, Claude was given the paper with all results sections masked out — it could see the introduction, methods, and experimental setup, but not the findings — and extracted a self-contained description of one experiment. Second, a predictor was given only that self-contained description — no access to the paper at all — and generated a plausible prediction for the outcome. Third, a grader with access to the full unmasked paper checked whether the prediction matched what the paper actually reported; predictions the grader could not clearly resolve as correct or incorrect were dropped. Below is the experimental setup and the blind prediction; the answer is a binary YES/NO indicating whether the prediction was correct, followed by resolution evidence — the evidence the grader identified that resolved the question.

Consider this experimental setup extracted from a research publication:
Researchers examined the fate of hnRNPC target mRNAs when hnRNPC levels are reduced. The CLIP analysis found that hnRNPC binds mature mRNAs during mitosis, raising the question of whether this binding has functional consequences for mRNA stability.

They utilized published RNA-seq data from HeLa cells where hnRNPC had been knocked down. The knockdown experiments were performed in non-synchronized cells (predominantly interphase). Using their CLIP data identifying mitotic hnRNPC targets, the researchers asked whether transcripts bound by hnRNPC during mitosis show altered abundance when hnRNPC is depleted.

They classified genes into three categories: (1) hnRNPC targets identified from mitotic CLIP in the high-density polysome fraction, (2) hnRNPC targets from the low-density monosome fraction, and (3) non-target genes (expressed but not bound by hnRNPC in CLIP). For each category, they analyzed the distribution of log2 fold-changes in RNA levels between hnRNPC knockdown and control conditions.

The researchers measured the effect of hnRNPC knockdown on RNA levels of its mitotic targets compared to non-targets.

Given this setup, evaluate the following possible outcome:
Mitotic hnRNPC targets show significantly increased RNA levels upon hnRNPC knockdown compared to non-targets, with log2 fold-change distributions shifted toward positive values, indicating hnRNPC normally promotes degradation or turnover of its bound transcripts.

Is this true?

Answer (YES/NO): NO